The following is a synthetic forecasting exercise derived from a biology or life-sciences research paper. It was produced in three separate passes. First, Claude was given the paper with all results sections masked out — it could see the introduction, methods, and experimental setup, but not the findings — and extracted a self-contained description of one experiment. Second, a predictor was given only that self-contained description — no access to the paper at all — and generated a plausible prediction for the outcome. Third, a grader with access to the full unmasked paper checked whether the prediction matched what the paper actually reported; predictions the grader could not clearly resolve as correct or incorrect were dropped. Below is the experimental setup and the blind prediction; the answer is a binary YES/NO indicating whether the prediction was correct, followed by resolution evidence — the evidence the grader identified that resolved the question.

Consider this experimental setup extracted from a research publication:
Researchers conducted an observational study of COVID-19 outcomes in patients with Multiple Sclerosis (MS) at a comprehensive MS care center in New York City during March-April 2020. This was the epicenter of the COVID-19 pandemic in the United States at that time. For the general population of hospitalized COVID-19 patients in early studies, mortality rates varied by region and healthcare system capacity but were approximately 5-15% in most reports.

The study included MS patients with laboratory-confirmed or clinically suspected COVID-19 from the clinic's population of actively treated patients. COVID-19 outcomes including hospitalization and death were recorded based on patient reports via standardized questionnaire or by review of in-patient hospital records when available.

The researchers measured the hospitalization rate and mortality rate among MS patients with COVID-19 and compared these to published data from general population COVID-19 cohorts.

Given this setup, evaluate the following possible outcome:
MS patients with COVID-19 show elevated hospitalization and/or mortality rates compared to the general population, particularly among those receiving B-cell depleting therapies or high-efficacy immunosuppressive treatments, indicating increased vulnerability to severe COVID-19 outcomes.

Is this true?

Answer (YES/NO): NO